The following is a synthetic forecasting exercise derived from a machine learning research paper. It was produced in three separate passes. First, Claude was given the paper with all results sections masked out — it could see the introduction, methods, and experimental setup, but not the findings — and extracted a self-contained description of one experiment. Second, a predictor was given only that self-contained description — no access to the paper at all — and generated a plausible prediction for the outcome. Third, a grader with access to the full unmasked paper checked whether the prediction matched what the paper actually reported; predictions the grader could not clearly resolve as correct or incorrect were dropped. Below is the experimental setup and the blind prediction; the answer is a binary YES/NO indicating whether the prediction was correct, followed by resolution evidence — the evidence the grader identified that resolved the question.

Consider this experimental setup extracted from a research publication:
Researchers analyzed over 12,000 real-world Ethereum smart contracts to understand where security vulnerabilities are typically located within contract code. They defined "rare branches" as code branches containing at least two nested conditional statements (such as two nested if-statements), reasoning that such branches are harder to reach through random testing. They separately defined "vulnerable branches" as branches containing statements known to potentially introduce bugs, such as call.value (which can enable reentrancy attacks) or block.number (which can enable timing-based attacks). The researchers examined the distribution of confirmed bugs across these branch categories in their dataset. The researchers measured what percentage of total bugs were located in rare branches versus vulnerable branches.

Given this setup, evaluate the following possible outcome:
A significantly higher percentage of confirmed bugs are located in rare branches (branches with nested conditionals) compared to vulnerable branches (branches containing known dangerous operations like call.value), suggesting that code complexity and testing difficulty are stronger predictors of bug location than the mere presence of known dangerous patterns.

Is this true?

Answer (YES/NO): NO